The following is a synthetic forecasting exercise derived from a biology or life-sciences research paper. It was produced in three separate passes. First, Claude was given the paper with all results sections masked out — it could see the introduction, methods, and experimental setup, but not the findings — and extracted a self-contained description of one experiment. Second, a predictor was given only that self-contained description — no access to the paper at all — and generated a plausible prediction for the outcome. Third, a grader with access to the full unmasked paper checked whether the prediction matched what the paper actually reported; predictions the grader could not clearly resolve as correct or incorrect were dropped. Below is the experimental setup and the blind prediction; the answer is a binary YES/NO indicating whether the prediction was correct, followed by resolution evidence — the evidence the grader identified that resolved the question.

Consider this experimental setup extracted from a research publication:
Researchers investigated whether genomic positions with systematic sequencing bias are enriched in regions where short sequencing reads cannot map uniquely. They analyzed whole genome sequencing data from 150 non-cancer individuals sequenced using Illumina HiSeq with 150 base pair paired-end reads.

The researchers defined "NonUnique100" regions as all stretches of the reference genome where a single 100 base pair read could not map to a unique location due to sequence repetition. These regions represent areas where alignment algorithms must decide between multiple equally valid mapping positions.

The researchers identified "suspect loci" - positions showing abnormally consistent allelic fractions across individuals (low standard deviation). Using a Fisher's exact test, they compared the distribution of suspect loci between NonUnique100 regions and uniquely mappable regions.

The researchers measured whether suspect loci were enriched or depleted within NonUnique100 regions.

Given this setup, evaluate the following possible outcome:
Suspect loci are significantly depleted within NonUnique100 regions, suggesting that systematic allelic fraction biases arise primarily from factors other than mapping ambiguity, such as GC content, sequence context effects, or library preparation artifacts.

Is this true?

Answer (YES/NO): NO